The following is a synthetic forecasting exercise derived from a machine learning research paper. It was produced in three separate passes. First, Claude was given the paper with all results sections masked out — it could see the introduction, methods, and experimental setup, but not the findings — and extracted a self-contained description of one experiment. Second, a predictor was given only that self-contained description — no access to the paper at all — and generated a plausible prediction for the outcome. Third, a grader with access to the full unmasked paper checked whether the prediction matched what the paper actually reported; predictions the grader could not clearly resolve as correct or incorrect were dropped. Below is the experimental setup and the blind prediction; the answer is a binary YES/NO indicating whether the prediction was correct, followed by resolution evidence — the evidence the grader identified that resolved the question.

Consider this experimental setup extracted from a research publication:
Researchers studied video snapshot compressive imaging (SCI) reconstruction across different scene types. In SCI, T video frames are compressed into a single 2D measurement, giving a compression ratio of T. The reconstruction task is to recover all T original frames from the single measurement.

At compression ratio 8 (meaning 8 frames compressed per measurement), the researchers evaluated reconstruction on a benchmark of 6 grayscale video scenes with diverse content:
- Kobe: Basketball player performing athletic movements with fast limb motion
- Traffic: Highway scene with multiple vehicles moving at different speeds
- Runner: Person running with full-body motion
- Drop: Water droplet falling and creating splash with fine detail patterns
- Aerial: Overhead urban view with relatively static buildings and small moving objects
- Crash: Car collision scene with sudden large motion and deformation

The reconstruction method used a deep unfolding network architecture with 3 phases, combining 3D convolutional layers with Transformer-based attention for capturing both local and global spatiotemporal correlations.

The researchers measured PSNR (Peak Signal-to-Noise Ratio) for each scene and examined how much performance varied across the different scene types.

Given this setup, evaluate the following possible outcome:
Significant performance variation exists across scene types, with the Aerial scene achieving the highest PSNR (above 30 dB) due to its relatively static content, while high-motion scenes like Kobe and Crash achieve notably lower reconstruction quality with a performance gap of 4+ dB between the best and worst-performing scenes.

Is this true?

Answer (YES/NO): NO